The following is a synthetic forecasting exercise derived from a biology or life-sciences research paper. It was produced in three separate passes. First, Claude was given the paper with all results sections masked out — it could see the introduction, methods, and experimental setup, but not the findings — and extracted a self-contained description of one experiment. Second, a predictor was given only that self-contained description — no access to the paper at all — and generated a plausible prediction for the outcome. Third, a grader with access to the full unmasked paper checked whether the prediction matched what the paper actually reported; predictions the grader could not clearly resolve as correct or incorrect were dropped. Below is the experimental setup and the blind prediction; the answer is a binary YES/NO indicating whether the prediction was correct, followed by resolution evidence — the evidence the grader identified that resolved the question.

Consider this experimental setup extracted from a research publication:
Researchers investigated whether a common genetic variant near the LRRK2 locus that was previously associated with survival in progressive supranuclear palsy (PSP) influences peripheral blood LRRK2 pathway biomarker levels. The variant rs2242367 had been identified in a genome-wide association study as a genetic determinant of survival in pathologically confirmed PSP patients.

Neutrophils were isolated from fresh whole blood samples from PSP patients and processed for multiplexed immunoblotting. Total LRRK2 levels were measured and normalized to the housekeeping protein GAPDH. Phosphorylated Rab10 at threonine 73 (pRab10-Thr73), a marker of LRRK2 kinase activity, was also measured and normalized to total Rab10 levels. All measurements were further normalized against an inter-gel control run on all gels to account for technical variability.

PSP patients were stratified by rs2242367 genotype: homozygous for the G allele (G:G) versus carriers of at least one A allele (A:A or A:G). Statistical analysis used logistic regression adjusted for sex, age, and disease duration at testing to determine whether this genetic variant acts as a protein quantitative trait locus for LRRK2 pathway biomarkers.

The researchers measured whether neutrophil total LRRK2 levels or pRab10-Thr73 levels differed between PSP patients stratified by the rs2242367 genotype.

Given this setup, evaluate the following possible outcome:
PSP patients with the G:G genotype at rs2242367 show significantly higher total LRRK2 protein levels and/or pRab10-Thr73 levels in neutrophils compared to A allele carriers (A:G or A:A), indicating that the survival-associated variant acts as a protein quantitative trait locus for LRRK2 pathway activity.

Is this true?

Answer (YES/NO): NO